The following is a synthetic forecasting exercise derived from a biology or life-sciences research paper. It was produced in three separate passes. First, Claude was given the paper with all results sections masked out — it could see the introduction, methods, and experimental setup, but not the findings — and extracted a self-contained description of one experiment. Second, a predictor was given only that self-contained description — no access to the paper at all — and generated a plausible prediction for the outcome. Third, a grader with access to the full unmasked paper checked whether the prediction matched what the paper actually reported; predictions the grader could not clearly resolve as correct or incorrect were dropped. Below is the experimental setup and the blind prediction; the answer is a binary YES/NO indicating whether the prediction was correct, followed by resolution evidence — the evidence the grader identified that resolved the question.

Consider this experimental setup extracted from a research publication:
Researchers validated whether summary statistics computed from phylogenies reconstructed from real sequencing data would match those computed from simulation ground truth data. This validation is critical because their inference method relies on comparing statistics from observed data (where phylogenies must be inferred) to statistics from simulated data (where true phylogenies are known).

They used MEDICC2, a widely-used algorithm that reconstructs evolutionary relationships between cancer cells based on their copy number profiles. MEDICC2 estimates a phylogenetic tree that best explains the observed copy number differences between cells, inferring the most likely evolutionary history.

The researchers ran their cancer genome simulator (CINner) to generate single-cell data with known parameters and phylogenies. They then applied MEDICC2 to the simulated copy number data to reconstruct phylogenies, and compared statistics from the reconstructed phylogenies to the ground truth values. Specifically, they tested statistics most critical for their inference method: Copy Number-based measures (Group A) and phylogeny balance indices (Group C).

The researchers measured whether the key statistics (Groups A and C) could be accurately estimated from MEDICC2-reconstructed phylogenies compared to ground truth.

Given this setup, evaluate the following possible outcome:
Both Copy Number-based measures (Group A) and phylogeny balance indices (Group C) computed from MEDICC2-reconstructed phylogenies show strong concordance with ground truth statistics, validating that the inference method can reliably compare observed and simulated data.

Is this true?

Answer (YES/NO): NO